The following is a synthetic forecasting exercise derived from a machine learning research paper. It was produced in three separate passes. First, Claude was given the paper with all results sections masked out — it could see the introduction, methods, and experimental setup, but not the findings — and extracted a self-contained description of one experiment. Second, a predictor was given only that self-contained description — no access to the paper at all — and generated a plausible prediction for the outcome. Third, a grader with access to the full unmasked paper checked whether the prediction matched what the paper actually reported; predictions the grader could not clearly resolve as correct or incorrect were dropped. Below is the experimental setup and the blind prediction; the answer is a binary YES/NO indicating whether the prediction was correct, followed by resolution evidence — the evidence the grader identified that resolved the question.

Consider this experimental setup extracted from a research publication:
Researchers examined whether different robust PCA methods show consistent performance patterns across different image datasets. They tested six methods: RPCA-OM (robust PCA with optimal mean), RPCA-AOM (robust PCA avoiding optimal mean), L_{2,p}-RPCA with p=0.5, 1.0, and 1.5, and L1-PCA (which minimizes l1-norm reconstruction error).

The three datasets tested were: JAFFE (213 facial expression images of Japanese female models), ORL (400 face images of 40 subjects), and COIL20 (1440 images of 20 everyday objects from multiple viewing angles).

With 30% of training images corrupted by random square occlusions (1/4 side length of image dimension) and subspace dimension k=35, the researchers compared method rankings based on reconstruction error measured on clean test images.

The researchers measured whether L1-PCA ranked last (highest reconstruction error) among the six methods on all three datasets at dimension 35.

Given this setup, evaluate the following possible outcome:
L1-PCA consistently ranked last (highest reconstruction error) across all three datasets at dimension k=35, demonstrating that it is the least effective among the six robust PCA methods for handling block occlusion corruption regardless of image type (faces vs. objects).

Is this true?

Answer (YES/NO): YES